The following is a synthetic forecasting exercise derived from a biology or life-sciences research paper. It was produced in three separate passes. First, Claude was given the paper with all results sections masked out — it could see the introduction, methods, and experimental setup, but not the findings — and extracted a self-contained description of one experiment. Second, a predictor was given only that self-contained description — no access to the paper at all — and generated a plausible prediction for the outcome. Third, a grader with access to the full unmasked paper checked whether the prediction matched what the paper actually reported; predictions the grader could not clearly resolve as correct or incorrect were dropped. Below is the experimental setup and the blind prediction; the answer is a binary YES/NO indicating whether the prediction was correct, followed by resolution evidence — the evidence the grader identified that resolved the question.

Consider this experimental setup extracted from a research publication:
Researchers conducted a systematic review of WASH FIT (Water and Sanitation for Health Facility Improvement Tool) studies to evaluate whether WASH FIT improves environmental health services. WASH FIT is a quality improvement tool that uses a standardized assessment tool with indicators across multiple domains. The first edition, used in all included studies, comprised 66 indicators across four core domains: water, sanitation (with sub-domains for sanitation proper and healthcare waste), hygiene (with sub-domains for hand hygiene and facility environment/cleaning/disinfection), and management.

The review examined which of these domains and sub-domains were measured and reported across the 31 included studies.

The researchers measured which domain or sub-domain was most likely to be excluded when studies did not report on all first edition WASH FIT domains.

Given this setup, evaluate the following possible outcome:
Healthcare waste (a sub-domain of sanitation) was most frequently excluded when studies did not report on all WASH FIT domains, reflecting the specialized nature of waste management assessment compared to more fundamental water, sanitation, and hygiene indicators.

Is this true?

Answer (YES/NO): NO